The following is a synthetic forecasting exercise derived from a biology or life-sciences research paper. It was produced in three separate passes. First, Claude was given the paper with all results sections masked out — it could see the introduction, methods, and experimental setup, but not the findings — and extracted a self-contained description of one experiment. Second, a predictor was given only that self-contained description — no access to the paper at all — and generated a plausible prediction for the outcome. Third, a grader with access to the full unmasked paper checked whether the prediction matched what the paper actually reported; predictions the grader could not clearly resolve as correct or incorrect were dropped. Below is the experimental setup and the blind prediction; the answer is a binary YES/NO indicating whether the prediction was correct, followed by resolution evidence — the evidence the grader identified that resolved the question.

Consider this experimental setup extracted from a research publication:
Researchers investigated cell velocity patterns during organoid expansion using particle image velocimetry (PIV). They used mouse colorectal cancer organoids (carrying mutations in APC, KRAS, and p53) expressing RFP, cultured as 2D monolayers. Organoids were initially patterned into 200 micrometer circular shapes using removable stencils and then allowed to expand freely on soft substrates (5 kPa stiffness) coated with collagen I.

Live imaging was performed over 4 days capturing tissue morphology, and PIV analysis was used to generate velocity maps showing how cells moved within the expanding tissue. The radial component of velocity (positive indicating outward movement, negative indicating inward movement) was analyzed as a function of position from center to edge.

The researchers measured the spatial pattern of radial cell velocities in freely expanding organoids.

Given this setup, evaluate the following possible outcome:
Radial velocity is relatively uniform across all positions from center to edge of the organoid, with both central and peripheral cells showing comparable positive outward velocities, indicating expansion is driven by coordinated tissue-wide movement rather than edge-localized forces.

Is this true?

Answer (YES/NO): NO